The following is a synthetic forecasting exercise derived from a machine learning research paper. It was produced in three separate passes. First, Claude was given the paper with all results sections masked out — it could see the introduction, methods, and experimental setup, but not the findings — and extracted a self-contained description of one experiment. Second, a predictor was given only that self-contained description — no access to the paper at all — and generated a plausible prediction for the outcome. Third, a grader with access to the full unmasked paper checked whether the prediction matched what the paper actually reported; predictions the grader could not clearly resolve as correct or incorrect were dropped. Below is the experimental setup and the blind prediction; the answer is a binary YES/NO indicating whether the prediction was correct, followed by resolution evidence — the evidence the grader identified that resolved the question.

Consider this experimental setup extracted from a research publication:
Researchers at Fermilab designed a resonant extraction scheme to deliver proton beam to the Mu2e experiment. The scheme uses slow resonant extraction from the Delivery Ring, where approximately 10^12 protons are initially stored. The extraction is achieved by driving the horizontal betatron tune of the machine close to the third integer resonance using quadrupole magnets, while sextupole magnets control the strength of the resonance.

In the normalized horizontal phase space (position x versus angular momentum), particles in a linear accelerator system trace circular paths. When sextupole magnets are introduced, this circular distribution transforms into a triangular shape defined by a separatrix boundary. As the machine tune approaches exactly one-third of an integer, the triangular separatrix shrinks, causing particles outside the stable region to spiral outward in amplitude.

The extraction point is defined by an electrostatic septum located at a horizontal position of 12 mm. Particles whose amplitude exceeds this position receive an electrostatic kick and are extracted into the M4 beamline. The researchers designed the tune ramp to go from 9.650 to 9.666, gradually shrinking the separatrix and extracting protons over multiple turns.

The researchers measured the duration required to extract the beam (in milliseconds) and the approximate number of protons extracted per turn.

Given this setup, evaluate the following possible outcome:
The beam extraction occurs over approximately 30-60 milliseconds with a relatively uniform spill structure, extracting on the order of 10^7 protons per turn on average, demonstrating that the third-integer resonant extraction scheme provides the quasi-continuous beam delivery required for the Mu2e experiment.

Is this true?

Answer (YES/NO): YES